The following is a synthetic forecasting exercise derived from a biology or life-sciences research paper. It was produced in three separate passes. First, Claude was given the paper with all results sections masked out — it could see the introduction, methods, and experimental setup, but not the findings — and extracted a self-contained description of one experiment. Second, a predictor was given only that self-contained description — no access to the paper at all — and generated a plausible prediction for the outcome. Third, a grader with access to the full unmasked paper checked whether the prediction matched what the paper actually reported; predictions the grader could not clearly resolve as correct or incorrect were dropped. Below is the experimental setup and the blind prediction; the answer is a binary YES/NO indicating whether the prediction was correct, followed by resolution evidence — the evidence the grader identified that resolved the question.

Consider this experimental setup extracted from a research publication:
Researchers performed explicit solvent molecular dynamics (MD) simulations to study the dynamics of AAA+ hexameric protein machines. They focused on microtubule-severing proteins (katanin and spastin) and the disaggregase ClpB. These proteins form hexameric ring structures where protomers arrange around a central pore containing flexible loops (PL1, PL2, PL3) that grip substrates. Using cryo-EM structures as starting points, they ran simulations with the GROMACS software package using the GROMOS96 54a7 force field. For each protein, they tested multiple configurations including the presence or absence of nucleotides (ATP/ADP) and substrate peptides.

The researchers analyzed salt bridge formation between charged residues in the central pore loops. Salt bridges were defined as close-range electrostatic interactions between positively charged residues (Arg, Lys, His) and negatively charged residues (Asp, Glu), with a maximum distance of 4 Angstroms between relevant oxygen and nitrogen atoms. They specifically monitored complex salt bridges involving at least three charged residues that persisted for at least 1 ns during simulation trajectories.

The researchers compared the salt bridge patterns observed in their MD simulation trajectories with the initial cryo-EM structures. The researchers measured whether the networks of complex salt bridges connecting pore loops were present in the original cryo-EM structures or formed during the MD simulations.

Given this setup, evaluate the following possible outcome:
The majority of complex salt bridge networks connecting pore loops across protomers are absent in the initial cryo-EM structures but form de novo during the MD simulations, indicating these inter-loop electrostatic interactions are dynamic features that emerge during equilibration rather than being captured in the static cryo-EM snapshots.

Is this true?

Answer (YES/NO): YES